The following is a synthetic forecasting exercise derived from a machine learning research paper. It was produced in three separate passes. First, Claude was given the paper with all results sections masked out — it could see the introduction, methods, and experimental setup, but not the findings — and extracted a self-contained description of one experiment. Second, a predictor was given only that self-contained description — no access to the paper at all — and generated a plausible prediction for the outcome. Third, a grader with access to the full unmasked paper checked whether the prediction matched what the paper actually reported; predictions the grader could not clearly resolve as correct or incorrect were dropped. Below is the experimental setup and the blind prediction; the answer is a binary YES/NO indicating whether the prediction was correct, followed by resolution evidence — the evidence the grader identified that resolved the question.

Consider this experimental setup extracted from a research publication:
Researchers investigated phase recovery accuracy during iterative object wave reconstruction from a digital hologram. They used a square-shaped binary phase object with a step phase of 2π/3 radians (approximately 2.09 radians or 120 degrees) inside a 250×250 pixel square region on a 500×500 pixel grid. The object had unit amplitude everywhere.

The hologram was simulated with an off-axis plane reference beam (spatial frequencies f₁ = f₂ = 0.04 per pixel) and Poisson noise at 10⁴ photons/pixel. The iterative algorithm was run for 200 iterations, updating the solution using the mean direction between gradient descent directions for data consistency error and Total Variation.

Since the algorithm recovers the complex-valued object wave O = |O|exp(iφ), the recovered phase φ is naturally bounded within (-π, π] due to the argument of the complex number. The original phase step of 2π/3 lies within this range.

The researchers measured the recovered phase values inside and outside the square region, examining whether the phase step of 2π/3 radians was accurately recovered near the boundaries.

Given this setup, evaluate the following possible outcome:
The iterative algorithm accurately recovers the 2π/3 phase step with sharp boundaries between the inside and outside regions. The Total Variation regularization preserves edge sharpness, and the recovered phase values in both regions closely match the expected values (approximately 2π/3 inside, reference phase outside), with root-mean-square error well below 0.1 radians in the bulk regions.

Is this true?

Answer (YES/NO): NO